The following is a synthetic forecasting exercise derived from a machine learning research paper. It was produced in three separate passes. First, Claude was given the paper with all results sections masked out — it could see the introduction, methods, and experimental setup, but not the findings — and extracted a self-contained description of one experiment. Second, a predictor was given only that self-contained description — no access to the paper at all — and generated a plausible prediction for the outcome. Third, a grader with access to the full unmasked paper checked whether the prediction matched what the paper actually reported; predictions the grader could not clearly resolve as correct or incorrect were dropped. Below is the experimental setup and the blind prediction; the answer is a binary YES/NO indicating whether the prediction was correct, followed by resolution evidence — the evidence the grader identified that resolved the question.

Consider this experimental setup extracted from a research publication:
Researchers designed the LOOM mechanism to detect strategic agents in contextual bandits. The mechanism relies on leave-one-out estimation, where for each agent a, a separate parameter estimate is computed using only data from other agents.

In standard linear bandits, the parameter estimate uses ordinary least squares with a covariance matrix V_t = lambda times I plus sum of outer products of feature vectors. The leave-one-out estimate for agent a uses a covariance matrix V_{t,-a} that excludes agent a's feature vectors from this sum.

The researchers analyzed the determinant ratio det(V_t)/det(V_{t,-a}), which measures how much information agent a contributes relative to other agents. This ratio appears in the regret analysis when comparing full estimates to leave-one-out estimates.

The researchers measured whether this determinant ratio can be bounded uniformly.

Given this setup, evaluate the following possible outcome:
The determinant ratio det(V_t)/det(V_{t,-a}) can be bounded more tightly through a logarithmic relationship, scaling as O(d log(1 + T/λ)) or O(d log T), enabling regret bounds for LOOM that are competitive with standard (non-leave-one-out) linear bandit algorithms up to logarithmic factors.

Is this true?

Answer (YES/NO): NO